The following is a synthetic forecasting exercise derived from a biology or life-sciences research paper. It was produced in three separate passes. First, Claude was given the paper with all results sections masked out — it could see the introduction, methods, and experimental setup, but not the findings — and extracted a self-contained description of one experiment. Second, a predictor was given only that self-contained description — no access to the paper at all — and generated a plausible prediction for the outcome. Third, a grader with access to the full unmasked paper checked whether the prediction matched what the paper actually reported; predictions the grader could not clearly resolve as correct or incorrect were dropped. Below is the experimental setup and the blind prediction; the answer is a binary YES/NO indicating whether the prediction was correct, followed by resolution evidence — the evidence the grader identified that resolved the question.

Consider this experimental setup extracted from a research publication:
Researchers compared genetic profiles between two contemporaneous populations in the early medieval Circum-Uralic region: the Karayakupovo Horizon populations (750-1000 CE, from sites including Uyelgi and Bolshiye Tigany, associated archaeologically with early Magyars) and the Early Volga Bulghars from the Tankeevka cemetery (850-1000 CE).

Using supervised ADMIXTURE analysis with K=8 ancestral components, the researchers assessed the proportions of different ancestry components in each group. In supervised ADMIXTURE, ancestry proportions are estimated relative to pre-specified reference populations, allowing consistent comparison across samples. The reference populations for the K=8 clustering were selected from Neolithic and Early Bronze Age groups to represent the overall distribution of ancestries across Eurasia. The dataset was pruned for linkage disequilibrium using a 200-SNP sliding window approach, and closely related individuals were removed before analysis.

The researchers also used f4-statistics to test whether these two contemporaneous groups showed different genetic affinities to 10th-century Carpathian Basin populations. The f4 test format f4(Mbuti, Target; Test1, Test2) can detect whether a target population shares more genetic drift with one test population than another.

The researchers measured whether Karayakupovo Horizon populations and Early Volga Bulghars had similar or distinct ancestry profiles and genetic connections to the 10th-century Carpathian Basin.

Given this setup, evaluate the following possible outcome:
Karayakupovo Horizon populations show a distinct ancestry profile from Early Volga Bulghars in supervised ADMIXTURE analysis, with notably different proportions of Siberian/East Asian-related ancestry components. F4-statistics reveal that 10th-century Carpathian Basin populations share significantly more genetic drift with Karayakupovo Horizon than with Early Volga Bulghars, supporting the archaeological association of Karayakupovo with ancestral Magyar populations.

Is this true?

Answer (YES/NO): YES